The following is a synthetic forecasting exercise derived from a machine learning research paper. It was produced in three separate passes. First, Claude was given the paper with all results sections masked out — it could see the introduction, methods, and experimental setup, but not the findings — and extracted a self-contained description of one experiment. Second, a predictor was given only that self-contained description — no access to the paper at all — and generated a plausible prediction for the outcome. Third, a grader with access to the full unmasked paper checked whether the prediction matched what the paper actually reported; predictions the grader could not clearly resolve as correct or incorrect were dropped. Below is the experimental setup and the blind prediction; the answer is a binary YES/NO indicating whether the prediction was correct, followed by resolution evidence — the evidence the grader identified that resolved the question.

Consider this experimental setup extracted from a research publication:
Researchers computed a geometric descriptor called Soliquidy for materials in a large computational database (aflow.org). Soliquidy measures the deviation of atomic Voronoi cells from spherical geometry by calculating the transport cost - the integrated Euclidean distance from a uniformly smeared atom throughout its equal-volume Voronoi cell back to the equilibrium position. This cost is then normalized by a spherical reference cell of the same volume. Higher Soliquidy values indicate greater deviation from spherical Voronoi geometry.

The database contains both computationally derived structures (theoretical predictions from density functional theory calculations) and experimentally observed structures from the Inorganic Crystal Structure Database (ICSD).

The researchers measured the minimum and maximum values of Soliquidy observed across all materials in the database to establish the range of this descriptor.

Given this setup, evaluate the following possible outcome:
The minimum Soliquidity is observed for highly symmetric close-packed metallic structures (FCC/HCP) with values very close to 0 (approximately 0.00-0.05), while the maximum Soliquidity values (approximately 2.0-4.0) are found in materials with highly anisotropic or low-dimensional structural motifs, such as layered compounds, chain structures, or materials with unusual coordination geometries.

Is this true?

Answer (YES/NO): NO